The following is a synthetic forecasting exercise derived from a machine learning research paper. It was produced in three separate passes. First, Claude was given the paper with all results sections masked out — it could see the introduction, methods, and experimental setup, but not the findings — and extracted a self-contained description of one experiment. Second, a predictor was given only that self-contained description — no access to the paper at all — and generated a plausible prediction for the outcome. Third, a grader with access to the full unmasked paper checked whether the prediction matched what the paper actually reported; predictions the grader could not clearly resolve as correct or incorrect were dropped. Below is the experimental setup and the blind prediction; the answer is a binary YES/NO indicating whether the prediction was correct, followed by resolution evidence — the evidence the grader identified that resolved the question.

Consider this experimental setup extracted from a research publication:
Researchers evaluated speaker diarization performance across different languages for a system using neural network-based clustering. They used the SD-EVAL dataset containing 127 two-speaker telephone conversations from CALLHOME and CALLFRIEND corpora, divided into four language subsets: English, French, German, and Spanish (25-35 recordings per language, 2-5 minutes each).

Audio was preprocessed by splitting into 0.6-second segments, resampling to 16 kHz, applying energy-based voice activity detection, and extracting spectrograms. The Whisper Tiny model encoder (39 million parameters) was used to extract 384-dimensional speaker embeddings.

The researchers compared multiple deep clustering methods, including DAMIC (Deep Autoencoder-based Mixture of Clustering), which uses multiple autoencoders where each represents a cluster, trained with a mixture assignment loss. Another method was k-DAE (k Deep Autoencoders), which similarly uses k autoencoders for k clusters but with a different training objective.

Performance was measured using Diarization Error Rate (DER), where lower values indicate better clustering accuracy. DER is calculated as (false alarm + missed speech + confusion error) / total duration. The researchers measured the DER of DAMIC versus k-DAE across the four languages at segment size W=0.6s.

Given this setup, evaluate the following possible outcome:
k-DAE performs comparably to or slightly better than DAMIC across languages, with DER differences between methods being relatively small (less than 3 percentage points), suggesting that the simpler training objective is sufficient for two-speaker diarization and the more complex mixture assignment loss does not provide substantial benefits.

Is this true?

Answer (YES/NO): NO